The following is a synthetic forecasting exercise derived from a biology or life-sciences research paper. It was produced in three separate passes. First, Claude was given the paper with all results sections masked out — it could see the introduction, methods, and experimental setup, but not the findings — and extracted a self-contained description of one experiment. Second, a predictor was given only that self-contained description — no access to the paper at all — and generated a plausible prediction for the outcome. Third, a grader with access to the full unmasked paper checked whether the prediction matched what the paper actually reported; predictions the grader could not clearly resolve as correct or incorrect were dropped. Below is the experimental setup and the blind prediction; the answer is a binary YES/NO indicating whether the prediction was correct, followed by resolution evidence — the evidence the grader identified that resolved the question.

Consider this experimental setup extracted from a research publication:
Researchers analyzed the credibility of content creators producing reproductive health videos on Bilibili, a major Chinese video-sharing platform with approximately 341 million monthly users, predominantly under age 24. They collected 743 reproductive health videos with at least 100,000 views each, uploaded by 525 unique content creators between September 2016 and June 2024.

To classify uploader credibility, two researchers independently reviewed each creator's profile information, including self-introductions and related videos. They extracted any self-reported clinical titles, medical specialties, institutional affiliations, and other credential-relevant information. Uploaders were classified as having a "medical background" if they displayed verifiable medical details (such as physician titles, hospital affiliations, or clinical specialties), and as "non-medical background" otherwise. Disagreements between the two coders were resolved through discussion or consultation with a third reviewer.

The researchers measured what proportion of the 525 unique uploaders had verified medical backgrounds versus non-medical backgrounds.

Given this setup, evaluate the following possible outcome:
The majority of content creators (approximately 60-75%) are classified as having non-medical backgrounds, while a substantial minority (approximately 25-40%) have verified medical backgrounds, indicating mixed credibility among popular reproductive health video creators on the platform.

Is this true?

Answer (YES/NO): NO